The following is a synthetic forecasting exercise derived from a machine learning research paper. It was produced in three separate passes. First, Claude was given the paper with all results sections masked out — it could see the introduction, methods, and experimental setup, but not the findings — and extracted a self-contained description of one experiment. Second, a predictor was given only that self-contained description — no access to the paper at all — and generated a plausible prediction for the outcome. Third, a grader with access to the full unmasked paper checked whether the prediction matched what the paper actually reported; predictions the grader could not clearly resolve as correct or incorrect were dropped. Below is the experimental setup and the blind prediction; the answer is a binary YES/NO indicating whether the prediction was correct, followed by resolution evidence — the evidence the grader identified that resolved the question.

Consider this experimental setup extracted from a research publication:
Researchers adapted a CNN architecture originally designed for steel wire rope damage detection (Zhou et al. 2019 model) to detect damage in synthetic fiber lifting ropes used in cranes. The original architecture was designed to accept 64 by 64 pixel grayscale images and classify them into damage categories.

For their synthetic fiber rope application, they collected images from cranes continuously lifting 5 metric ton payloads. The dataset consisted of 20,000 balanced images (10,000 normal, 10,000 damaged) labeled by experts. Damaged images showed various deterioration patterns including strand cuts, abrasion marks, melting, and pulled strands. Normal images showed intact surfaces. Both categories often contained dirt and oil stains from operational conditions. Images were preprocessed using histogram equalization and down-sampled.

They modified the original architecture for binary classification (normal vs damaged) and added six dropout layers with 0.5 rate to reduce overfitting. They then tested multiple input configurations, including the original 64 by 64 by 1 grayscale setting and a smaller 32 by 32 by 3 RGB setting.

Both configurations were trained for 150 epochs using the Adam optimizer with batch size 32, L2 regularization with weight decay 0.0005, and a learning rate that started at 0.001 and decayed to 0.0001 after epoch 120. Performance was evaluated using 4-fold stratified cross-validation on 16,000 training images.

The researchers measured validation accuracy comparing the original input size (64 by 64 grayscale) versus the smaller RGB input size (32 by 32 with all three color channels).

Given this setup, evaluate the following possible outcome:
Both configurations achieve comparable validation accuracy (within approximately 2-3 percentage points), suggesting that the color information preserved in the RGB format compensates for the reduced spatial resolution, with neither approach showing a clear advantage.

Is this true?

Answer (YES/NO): NO